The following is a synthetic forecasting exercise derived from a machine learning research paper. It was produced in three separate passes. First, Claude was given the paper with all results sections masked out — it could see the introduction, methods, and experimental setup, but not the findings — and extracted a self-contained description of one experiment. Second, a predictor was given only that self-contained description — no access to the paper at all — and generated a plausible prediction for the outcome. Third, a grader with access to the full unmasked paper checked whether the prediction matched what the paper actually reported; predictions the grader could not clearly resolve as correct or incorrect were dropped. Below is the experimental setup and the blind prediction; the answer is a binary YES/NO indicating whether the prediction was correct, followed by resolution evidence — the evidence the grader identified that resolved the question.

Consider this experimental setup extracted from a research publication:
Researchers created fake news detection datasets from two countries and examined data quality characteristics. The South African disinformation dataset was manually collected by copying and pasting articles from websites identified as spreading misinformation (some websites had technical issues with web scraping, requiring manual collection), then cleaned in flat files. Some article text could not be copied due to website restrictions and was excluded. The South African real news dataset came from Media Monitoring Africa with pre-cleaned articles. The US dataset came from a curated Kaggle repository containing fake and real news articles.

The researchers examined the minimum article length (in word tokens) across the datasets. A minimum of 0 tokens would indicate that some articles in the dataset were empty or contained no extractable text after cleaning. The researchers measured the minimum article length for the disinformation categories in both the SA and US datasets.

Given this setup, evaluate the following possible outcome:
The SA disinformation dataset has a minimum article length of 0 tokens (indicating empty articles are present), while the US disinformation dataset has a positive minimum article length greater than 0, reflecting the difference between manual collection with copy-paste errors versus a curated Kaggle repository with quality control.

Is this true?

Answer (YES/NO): NO